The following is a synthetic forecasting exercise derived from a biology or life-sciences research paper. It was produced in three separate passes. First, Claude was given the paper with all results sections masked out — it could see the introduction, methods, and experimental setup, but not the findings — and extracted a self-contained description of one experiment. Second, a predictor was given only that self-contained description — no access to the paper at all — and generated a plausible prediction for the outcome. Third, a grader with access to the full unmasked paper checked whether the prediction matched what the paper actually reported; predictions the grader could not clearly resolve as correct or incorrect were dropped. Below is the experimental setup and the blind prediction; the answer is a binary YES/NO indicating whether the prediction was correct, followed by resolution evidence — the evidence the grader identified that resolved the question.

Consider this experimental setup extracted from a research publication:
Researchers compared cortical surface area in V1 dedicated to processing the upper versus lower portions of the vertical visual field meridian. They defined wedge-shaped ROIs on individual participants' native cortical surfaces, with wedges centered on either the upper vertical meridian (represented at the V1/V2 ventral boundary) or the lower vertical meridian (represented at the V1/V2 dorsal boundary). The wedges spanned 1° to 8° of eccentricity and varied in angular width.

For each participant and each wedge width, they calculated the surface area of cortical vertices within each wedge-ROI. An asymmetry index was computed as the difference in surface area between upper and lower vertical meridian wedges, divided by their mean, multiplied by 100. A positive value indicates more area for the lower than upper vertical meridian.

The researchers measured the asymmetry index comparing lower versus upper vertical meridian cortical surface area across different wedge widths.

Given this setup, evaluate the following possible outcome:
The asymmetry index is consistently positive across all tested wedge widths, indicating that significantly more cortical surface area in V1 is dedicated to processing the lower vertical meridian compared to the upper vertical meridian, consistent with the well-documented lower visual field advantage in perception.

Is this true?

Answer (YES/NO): YES